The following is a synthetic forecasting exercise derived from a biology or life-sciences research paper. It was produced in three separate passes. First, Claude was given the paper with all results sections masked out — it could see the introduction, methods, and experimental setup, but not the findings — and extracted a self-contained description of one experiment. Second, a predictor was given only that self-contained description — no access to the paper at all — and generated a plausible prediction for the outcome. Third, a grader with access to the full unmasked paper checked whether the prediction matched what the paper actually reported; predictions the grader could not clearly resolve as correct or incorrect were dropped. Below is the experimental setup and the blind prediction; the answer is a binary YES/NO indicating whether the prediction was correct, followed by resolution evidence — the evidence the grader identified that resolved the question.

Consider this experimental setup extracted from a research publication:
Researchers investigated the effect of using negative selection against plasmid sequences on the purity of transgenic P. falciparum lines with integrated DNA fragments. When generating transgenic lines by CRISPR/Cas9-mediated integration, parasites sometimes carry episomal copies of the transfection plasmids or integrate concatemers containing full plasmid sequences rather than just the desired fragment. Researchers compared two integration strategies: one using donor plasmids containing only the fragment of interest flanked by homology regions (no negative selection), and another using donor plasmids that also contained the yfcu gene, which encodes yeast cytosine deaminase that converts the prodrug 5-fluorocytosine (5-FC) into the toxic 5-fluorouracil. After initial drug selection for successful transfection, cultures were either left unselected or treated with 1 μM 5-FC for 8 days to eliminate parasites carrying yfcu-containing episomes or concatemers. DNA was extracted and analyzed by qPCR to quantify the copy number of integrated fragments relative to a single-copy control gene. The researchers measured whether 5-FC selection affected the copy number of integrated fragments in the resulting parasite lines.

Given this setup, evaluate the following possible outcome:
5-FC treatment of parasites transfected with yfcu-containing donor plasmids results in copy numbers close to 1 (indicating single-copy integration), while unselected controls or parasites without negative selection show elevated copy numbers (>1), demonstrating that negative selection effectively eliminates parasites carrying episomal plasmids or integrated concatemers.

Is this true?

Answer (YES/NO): YES